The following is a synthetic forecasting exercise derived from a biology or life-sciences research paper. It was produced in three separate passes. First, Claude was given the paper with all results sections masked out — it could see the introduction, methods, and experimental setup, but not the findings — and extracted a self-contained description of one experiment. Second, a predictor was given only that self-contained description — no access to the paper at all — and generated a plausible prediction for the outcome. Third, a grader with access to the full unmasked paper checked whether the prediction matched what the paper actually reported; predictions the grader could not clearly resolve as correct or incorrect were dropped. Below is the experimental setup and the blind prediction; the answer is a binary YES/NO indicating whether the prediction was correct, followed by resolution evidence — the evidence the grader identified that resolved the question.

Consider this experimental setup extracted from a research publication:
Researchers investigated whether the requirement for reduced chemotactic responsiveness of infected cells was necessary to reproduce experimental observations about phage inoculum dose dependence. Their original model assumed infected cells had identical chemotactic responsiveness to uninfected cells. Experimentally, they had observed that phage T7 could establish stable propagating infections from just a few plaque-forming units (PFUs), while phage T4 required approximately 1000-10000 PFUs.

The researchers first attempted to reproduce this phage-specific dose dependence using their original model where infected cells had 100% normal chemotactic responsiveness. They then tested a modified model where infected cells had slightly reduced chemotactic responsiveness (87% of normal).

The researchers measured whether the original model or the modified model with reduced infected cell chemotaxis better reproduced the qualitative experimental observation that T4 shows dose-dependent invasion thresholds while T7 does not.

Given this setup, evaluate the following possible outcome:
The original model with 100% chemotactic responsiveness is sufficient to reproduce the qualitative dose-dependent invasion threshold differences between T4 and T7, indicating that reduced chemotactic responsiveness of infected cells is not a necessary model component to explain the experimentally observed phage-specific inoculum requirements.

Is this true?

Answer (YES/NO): NO